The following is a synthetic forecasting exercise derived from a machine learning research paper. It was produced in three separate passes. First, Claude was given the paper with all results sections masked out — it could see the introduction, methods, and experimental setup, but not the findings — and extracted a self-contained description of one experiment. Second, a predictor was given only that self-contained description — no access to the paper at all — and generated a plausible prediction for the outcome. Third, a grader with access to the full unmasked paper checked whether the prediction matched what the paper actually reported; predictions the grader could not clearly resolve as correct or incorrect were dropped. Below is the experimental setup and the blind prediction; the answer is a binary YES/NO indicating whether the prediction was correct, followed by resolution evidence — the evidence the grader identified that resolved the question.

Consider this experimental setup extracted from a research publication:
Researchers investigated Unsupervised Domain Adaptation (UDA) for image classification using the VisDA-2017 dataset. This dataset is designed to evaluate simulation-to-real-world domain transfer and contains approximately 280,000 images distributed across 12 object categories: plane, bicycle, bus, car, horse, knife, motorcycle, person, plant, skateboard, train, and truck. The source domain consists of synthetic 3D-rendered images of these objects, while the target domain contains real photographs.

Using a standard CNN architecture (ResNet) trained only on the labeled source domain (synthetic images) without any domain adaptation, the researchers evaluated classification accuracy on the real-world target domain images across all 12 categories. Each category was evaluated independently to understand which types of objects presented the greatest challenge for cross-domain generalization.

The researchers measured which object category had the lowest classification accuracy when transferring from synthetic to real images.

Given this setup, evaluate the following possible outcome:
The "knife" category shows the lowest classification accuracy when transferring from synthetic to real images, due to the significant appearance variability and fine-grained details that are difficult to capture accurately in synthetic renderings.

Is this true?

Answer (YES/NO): NO